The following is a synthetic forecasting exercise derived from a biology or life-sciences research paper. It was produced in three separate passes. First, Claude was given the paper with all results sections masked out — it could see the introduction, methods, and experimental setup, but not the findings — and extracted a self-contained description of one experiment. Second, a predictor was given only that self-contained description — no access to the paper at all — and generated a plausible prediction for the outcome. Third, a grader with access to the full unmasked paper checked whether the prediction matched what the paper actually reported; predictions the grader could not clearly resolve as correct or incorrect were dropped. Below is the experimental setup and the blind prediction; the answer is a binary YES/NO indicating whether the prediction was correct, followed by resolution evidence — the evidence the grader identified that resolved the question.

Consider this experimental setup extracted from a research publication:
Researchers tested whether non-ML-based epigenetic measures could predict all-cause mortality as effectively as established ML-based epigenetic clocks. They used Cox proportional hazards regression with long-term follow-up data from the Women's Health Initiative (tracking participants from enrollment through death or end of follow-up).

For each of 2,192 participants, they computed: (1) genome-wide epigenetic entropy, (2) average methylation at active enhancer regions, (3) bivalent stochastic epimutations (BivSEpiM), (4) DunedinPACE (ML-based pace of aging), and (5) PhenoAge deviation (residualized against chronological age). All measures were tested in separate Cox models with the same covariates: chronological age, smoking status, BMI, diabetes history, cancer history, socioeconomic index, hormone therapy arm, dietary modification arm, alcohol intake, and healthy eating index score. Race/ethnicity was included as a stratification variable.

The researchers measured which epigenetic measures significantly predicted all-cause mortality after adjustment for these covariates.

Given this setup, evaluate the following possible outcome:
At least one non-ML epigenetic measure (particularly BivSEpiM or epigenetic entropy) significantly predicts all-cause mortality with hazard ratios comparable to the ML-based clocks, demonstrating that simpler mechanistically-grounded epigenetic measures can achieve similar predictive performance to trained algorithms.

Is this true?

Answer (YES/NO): NO